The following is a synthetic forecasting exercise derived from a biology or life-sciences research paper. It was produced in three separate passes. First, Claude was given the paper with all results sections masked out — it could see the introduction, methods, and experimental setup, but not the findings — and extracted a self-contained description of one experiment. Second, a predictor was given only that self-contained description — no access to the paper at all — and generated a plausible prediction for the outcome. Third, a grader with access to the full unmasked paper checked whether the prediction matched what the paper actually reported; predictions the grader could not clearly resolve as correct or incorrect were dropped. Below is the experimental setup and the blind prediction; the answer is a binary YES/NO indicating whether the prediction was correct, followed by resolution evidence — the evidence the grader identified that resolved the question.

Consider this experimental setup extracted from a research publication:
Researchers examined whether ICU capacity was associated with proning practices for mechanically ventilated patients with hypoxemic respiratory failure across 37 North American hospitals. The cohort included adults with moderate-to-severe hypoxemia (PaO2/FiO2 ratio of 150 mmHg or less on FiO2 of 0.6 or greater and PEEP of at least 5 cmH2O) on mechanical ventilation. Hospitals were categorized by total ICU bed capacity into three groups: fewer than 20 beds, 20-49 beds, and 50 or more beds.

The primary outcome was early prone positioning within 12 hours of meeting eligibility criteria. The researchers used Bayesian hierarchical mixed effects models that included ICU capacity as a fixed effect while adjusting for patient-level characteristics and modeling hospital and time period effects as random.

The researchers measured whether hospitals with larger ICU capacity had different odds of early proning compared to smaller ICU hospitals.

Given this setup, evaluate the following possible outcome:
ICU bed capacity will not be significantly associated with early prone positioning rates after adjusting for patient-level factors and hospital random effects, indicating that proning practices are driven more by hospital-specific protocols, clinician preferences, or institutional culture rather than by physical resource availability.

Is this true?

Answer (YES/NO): YES